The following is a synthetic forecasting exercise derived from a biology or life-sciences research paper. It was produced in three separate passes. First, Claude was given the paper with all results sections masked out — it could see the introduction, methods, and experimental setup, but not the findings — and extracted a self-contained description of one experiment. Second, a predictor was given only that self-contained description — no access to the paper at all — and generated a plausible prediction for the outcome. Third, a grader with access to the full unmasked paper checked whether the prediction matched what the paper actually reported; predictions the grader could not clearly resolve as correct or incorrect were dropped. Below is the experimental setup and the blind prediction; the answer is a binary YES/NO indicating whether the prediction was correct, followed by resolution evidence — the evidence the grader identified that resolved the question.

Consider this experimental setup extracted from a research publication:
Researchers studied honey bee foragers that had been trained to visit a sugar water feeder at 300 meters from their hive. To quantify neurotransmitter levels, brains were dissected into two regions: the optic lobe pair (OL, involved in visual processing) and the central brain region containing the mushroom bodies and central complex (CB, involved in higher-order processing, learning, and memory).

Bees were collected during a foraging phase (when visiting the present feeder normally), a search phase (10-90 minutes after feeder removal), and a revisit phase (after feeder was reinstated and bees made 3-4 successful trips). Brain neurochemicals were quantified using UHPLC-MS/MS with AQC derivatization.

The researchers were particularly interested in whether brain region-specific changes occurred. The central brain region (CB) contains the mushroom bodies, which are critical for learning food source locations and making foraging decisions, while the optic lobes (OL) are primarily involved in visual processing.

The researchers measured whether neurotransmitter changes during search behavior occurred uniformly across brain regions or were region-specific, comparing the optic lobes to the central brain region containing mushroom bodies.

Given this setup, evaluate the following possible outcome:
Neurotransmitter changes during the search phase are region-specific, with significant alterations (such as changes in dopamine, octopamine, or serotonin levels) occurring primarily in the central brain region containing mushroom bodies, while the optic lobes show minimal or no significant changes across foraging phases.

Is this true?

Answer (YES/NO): NO